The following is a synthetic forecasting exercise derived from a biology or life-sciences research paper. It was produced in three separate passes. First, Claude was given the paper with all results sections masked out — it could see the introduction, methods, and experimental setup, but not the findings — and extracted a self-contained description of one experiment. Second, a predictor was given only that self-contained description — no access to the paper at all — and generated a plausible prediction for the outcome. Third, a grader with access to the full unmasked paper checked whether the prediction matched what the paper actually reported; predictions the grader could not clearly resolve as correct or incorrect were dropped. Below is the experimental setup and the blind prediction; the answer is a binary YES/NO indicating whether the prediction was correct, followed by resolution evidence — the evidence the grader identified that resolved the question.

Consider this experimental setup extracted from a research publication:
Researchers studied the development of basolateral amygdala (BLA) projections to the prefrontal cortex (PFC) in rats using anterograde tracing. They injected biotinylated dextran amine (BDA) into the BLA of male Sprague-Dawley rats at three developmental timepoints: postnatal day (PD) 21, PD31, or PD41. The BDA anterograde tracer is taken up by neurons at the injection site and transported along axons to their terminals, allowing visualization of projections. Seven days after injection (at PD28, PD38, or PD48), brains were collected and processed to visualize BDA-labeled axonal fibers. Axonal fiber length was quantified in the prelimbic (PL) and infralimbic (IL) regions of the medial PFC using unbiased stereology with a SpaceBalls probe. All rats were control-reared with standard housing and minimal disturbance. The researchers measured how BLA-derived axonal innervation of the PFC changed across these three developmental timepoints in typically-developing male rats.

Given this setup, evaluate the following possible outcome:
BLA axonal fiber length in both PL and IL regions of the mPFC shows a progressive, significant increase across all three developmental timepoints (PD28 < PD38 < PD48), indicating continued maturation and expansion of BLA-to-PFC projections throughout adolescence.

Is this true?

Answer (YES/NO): NO